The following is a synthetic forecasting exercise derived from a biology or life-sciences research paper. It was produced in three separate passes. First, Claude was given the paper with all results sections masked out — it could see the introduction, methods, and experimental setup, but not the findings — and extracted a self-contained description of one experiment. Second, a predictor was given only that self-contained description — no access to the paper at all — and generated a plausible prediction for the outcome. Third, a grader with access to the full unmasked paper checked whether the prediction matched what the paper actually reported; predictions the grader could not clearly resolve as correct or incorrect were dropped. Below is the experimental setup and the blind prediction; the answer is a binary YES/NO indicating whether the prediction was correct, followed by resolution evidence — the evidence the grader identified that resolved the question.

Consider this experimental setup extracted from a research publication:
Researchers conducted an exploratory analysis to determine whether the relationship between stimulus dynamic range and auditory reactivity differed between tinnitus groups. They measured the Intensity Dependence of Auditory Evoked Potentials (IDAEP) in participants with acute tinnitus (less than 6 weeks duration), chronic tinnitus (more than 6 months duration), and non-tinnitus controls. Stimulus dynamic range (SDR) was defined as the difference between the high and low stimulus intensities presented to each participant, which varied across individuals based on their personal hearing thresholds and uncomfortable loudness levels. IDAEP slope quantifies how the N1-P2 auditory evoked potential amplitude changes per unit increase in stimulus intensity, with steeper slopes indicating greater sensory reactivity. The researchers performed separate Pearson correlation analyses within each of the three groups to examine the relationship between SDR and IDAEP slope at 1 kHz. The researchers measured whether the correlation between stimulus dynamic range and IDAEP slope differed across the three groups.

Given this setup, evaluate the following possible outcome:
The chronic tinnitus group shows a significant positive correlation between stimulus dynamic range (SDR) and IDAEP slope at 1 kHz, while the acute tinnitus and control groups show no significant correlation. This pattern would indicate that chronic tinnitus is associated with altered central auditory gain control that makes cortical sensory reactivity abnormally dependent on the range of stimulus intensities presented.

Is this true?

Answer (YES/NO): NO